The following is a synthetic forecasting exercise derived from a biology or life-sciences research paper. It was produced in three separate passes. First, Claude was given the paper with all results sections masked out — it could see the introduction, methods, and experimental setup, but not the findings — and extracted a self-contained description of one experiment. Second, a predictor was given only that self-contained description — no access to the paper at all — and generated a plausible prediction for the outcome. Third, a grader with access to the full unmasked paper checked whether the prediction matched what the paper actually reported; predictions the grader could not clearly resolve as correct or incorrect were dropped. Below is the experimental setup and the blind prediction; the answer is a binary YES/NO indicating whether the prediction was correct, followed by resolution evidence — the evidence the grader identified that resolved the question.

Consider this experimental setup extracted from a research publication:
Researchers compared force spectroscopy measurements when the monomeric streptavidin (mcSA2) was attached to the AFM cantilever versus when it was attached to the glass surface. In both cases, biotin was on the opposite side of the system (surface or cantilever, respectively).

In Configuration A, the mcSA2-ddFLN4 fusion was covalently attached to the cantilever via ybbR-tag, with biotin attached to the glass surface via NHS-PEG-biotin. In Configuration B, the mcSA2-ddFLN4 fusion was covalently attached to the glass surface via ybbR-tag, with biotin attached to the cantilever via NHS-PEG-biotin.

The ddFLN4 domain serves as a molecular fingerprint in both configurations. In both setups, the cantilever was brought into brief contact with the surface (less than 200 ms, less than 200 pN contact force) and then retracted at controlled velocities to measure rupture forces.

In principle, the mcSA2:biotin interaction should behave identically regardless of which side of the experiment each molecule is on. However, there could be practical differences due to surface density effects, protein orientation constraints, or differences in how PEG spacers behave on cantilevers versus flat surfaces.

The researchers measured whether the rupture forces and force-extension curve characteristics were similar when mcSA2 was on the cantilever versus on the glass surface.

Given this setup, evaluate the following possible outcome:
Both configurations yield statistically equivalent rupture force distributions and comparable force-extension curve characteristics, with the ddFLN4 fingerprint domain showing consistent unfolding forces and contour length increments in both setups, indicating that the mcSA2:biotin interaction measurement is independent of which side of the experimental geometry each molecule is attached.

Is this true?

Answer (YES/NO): YES